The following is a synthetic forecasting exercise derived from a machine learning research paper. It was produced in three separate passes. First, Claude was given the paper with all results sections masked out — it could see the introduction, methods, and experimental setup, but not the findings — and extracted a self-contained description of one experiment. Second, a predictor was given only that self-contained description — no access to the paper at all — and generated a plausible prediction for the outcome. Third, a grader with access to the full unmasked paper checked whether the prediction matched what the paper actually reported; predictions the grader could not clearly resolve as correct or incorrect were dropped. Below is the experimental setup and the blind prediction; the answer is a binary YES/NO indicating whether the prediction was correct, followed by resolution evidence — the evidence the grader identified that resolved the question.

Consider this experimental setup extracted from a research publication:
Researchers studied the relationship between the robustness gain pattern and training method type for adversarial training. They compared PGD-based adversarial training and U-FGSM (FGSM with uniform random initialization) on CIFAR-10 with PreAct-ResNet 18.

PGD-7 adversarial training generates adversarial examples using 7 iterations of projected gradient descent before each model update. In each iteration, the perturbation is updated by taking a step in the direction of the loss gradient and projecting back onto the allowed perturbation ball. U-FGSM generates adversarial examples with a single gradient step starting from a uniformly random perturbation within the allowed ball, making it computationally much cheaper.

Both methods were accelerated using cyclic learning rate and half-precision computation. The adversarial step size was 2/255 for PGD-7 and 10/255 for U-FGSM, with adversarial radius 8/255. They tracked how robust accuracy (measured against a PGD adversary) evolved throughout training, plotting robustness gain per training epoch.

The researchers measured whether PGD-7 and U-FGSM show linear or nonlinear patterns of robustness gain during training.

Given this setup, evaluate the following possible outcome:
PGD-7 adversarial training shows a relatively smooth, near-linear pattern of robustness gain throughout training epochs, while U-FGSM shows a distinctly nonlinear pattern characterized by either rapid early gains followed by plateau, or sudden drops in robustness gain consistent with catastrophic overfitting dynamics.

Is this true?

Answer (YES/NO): NO